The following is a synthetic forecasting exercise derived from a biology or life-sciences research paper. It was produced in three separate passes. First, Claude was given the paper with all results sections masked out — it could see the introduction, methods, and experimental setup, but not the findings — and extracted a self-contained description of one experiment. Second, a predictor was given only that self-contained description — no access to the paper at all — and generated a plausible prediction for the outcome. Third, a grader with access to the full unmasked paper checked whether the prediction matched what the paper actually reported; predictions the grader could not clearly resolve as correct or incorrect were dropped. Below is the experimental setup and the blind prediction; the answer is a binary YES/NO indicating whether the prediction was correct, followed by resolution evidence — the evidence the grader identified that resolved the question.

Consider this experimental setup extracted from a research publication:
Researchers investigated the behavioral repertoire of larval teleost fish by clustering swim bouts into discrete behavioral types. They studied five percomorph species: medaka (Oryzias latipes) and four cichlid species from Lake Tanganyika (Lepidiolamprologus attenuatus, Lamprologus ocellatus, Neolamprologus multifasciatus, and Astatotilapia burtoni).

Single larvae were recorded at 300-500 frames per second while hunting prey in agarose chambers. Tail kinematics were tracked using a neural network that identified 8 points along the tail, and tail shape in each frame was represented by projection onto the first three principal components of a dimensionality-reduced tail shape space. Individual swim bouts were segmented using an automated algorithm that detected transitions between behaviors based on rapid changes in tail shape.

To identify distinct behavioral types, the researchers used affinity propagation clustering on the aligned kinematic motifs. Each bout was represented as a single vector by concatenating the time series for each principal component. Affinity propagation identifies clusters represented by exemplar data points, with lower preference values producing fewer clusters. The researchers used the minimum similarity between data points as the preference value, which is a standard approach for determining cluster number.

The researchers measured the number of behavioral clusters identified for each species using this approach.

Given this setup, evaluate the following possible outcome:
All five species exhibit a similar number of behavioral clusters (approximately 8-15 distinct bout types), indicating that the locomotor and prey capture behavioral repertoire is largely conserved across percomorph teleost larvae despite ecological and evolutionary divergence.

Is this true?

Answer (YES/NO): NO